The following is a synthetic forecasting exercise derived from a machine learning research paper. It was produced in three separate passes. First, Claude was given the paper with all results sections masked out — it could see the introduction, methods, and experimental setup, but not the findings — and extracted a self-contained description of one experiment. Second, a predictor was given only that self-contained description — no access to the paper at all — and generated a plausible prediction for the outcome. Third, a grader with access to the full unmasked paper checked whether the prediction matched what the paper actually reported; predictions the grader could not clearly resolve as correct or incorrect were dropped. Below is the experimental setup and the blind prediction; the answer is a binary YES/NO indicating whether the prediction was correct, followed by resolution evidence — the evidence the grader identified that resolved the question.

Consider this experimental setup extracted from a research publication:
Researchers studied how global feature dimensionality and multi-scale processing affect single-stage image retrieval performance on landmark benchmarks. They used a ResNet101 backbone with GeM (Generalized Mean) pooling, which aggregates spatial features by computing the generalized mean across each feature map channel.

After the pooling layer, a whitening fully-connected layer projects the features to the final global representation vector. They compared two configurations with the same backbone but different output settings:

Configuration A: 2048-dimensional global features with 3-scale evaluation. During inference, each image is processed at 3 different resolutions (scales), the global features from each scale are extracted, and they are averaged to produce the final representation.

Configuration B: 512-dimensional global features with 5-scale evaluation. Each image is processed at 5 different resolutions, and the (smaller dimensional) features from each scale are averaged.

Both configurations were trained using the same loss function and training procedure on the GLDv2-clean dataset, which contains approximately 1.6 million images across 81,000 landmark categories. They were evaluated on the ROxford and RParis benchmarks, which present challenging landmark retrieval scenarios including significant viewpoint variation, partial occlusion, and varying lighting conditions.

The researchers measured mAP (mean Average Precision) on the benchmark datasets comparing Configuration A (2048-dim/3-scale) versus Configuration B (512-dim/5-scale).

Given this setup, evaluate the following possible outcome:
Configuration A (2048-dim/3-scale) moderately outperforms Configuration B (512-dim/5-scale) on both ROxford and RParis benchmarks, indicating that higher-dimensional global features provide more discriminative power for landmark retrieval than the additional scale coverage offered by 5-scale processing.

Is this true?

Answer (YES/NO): NO